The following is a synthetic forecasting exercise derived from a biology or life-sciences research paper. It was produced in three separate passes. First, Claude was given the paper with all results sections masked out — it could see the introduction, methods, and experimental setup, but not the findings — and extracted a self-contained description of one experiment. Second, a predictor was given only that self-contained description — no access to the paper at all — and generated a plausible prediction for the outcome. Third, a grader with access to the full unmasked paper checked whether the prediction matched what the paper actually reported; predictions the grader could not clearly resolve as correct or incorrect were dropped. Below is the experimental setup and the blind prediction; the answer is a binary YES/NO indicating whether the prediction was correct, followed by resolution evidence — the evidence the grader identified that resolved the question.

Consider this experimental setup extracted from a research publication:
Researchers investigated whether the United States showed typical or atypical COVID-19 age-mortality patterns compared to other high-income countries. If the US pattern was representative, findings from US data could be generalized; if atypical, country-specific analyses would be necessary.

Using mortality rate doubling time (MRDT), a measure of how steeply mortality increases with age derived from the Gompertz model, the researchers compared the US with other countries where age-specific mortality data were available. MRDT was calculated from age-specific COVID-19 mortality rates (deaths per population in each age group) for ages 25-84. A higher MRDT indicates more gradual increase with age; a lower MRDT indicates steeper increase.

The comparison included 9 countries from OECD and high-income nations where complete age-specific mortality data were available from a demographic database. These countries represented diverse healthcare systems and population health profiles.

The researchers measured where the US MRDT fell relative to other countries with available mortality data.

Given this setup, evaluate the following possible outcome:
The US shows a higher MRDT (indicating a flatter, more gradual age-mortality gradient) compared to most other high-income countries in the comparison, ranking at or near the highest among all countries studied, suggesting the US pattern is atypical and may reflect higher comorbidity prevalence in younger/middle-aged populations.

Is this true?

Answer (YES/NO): YES